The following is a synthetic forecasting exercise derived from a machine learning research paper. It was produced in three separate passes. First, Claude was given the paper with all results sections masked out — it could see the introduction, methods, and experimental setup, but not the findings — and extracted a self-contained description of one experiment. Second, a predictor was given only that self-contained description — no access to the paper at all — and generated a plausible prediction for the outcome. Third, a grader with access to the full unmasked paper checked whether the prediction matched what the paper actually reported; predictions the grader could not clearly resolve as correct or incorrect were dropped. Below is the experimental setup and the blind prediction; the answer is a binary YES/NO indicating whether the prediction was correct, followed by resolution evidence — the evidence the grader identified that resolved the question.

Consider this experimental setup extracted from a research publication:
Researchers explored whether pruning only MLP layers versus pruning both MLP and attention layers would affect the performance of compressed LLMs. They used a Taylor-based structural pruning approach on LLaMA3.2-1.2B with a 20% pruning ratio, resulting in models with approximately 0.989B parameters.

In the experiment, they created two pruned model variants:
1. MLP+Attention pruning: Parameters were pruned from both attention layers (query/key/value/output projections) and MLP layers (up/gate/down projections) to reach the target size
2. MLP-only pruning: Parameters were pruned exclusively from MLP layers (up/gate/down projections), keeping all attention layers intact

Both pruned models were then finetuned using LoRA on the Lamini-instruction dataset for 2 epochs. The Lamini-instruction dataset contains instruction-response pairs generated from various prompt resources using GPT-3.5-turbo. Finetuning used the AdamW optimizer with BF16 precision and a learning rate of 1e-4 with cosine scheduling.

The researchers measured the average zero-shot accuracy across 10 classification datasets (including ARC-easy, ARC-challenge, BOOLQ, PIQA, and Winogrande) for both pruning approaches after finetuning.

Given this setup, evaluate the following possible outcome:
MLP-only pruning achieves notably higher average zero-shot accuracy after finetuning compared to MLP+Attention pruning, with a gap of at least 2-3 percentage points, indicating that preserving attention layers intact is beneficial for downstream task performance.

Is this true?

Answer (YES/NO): NO